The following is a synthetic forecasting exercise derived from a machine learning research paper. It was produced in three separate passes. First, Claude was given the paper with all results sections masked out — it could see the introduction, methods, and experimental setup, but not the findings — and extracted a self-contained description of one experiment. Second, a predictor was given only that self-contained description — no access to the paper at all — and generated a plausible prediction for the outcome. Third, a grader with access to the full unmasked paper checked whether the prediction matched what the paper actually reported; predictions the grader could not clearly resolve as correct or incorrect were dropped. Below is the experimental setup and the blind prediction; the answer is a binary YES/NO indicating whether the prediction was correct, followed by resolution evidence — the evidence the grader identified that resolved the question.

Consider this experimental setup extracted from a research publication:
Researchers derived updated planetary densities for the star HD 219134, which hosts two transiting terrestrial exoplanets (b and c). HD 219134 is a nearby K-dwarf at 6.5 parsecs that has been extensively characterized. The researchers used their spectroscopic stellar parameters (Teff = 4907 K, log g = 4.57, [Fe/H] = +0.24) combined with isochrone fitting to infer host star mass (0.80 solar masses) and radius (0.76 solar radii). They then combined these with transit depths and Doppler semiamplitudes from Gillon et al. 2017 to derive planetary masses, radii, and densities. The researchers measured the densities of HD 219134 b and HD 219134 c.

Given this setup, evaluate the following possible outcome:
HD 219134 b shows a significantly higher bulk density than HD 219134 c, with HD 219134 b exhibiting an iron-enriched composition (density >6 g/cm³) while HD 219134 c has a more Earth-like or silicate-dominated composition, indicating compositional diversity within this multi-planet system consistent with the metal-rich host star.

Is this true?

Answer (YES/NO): NO